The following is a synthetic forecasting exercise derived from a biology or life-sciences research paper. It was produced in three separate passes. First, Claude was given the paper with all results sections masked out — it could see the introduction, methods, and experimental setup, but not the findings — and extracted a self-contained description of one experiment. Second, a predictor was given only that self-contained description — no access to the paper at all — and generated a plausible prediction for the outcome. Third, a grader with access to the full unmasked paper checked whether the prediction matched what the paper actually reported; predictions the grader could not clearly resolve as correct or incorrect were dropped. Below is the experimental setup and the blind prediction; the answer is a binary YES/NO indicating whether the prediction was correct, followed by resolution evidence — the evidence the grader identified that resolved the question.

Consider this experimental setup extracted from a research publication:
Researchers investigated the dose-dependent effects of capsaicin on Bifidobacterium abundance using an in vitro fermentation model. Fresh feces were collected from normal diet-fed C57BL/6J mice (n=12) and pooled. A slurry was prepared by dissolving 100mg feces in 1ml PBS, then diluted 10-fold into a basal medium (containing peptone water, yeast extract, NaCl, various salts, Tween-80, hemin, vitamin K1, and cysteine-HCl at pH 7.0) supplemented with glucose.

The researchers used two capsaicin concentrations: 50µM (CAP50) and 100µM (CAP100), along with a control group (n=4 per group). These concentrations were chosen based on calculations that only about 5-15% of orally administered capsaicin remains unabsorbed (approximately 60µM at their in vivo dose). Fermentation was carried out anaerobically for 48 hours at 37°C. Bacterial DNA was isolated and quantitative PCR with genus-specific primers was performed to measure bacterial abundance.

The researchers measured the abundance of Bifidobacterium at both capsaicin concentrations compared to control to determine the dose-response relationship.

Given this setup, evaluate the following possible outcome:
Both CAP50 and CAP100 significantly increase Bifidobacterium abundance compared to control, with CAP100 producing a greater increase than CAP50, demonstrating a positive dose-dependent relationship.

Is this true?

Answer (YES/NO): NO